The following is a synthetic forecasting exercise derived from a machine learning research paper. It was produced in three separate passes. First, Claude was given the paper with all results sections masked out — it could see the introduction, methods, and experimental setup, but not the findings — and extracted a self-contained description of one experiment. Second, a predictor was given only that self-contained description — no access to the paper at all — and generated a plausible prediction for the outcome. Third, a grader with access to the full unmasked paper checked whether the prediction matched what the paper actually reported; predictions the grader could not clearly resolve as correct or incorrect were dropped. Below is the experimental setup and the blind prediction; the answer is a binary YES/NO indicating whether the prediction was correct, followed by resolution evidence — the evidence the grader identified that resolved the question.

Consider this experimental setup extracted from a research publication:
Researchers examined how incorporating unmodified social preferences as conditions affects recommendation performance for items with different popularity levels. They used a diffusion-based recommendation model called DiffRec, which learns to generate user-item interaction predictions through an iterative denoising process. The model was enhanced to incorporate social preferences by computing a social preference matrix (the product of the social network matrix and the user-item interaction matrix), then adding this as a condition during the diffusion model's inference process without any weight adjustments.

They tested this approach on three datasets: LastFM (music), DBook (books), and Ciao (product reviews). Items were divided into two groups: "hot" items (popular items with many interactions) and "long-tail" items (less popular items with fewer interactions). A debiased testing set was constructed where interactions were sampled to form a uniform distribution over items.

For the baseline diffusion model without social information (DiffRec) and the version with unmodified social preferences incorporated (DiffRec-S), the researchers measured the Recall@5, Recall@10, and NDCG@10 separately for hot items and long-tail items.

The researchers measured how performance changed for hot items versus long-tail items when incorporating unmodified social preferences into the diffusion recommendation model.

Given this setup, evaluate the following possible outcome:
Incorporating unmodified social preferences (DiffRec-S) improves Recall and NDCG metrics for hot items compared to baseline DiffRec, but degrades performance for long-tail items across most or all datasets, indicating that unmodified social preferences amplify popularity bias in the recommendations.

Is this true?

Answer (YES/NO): NO